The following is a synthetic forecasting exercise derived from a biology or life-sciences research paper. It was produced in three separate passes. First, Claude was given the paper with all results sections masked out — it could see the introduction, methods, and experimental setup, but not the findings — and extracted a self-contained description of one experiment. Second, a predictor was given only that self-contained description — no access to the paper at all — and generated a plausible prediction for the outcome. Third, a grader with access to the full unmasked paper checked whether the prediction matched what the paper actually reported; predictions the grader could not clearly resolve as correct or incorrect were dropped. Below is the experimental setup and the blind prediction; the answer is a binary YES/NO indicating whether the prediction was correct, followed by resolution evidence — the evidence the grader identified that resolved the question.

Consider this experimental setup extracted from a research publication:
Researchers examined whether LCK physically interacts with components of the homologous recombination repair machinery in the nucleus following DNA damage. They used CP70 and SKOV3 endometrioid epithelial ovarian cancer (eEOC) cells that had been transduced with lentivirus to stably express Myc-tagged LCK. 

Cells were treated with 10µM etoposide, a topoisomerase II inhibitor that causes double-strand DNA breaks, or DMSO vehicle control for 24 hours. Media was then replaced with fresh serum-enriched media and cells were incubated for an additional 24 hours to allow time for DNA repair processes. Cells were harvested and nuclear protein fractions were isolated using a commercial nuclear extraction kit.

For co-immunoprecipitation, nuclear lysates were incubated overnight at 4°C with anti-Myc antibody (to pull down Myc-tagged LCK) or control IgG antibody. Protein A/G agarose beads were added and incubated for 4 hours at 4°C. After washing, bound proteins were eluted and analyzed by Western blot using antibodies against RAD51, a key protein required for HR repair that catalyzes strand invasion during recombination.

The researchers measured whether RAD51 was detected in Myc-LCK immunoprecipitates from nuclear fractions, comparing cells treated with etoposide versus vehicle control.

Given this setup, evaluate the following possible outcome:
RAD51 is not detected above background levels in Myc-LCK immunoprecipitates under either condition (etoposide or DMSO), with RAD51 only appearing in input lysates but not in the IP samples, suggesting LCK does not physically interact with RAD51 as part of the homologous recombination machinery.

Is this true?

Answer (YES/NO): NO